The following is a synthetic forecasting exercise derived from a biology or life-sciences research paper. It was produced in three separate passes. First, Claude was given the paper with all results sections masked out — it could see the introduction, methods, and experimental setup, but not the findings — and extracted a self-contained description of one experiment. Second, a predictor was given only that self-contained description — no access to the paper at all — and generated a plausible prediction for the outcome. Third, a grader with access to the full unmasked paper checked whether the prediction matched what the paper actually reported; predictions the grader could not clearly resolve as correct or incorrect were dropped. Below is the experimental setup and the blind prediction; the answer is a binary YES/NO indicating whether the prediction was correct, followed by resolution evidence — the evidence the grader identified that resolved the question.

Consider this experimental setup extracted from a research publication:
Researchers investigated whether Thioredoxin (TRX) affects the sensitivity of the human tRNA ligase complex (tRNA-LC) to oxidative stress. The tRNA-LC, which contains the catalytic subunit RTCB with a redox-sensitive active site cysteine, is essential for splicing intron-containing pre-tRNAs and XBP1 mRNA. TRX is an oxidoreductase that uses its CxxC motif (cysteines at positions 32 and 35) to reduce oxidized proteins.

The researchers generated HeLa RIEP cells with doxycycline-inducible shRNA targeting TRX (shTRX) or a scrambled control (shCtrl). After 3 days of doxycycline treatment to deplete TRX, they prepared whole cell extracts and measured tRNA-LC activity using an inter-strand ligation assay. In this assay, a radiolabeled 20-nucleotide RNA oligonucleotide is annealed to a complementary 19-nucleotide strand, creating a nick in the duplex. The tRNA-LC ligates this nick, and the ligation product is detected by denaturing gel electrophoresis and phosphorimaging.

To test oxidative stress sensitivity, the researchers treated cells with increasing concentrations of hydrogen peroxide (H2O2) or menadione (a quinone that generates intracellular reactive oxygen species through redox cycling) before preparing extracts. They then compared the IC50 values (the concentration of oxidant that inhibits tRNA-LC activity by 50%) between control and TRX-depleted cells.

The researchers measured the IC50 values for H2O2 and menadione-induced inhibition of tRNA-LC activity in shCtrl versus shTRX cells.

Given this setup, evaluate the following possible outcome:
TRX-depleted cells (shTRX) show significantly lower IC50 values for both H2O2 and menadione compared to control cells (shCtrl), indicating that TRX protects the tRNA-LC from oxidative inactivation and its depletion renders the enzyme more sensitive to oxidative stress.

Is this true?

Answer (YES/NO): YES